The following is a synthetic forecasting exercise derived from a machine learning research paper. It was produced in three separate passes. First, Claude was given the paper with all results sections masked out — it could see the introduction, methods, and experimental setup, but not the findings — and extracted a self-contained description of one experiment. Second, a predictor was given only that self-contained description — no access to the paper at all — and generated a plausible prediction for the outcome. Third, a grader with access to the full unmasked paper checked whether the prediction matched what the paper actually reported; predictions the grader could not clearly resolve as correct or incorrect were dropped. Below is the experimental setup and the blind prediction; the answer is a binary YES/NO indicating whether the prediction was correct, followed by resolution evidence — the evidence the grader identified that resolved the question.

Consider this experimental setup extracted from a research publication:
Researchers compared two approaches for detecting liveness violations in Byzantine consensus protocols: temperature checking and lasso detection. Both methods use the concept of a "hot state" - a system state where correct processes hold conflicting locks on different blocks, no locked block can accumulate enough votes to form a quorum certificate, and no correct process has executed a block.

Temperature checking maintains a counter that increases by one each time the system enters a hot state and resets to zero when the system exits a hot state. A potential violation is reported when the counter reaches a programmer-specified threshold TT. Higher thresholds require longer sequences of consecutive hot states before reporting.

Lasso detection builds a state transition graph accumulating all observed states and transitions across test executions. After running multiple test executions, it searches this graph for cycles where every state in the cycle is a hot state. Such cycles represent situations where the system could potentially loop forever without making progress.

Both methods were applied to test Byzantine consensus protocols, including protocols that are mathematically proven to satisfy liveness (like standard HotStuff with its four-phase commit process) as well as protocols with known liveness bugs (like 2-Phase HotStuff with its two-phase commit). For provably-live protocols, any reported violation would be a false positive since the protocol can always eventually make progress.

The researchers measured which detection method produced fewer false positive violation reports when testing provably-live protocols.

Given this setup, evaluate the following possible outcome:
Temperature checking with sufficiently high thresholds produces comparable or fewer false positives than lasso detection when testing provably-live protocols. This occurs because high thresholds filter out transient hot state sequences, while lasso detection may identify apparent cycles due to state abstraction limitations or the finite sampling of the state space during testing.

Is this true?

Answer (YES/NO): YES